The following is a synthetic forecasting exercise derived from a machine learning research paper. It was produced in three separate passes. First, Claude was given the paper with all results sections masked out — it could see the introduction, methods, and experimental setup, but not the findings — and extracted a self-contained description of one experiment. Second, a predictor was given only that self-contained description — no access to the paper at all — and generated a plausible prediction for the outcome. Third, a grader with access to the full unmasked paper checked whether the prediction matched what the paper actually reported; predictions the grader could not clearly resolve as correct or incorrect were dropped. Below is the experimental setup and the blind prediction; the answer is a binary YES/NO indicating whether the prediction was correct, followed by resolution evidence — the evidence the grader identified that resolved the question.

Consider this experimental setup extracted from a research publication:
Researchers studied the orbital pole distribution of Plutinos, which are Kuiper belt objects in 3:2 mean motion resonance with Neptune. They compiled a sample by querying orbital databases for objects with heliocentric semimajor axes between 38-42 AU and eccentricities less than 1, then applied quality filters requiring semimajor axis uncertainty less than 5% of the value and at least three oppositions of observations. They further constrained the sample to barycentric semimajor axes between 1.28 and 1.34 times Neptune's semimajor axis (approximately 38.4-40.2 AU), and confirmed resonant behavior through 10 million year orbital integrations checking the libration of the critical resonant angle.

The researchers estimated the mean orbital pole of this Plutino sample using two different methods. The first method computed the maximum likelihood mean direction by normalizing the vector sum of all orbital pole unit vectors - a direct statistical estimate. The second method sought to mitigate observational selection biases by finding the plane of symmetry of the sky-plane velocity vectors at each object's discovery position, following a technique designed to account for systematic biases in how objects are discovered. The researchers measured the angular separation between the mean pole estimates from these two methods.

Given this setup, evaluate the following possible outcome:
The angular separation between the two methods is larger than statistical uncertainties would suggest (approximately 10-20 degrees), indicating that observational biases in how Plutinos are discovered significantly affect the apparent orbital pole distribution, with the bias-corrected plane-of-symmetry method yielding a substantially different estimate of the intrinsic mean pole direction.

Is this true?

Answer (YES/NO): NO